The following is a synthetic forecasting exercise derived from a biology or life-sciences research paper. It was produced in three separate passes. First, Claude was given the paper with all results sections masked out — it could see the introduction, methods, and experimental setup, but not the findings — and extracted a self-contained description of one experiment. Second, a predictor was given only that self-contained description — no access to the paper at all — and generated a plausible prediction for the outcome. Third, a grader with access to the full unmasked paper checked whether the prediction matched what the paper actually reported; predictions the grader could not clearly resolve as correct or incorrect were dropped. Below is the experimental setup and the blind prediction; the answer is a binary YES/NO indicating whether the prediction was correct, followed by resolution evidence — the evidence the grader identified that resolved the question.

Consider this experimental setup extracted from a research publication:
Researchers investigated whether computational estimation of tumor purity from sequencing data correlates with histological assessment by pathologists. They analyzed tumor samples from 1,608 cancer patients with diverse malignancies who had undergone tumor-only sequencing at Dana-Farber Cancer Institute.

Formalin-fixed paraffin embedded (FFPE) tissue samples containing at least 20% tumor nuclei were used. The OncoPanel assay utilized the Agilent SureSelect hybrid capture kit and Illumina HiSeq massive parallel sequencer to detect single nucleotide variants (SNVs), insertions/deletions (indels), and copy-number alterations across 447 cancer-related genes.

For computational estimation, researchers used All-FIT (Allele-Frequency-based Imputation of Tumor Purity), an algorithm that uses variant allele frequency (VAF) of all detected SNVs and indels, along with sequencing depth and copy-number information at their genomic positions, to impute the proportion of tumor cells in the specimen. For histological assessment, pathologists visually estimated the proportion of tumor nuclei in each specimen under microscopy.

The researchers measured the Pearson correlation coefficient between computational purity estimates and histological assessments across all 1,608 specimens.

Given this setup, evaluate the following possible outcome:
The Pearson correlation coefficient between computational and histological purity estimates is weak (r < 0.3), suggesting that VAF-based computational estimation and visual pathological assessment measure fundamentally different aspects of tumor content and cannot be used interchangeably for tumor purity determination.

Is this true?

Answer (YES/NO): NO